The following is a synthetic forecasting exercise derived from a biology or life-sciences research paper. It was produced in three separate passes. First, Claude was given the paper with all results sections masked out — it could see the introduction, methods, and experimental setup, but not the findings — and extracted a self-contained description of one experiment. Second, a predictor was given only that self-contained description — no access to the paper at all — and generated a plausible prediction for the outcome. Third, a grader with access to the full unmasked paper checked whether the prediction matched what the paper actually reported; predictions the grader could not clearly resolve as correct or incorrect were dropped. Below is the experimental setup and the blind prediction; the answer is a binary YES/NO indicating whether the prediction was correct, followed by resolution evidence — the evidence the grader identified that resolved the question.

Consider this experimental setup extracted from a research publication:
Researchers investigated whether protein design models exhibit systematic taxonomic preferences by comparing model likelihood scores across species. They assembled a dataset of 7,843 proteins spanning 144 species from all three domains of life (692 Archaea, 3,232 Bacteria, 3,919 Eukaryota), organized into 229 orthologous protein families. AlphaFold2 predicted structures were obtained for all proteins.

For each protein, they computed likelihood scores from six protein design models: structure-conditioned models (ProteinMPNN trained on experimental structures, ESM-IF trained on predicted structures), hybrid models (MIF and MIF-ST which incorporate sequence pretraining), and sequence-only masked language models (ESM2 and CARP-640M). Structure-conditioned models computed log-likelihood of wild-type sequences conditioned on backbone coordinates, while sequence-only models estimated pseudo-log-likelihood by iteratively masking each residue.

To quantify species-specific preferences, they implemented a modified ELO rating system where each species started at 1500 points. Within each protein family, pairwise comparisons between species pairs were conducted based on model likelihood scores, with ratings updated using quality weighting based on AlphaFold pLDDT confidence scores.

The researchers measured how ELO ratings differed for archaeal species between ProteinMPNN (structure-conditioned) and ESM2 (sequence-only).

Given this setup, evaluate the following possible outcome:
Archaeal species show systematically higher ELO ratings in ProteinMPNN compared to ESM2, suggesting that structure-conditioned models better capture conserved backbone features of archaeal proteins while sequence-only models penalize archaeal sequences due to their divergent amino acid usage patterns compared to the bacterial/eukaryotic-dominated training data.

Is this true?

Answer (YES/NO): YES